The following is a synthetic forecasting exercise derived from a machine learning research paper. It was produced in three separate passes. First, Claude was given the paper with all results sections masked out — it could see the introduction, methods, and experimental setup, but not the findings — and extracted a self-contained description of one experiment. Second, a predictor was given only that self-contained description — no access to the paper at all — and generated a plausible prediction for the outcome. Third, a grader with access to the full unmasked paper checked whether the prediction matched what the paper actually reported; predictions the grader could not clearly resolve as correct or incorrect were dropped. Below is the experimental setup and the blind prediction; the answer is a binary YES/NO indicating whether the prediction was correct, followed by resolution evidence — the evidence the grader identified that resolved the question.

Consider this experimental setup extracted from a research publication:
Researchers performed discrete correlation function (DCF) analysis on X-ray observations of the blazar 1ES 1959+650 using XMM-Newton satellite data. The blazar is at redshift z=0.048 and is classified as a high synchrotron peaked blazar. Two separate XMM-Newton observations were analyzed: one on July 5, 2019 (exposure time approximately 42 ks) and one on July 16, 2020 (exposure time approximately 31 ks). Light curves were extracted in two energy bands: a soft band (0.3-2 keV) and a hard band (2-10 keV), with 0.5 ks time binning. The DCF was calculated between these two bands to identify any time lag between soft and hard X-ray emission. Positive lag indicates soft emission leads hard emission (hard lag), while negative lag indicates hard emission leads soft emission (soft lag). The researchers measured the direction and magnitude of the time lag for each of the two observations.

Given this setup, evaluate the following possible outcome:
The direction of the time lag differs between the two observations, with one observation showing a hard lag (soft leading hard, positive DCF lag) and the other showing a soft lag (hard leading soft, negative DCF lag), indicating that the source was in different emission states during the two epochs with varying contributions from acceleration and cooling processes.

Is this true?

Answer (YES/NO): YES